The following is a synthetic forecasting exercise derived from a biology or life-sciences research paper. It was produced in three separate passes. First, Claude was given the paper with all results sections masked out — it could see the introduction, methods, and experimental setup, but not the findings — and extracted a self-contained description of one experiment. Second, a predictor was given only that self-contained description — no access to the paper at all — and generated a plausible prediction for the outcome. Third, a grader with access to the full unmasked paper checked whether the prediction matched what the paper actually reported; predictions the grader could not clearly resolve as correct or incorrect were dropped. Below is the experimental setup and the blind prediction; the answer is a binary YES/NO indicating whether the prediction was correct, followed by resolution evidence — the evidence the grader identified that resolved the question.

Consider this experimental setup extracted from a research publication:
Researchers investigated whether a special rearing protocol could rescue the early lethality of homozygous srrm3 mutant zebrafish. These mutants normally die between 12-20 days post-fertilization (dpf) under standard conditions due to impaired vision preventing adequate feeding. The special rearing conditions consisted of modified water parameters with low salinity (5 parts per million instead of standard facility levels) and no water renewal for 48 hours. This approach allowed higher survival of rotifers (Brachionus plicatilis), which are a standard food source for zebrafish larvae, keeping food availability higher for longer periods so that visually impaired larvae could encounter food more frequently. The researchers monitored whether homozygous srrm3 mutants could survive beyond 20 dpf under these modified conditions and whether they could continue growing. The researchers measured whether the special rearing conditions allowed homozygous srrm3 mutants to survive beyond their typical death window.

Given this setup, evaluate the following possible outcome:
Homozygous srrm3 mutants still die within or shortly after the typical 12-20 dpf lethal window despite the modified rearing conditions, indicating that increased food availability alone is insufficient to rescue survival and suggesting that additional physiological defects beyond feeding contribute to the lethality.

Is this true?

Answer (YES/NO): NO